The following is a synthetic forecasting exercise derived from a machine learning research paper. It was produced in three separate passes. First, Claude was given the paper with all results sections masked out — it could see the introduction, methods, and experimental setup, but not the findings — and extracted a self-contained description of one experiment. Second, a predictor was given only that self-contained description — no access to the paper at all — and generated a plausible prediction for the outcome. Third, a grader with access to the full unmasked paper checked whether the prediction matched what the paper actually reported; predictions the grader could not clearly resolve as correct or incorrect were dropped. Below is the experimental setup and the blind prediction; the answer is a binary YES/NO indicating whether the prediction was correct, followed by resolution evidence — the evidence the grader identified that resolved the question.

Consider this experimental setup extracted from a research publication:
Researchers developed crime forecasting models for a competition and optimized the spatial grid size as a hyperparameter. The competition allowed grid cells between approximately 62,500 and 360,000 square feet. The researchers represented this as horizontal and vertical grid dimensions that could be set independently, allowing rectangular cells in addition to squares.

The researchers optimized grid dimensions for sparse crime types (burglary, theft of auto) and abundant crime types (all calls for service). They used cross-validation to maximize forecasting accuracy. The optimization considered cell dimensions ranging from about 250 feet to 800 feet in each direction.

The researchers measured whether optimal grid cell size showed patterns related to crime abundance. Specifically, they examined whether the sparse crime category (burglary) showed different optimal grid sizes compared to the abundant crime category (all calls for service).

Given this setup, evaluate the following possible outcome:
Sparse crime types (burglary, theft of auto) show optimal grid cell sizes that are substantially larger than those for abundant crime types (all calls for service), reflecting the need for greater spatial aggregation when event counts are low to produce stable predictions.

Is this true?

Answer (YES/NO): NO